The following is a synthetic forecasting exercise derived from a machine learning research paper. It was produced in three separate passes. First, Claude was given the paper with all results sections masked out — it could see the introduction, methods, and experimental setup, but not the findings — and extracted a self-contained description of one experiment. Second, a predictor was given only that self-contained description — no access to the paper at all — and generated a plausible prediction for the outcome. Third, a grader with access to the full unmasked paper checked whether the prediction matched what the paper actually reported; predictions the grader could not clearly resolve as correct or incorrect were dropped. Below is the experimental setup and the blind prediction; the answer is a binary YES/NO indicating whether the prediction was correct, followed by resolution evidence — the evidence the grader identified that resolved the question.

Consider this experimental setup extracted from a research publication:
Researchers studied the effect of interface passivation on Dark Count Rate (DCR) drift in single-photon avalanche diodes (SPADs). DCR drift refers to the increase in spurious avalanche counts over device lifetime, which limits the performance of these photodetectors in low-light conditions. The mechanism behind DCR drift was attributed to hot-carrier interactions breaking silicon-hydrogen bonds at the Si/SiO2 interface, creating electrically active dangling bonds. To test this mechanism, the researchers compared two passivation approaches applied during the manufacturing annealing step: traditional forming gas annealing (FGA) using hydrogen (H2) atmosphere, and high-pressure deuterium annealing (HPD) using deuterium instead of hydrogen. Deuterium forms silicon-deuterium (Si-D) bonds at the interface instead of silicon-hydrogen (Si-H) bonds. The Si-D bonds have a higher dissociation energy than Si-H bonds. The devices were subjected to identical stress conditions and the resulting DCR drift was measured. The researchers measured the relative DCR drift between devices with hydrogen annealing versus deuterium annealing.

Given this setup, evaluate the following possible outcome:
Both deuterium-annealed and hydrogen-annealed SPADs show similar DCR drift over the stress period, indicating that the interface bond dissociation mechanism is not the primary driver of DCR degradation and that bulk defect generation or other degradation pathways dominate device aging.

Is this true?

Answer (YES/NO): NO